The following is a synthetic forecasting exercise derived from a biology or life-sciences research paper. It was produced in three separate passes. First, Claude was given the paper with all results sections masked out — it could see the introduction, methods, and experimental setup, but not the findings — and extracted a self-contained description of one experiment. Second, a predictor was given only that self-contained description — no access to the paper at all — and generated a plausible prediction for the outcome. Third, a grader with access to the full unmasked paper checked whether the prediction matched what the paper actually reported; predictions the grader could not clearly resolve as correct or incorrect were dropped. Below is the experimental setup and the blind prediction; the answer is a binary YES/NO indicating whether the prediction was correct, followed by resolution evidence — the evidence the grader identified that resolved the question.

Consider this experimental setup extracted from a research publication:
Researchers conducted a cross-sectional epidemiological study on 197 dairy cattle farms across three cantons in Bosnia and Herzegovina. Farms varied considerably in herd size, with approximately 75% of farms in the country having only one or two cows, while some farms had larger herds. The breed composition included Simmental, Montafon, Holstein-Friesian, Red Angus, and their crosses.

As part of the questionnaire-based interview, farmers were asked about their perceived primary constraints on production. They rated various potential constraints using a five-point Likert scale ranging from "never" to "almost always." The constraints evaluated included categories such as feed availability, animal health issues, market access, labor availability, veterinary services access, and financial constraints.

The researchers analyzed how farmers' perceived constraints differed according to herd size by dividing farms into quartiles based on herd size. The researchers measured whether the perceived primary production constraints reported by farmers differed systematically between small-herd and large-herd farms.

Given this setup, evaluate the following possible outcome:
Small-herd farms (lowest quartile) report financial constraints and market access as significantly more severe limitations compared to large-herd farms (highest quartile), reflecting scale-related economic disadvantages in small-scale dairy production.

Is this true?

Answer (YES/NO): NO